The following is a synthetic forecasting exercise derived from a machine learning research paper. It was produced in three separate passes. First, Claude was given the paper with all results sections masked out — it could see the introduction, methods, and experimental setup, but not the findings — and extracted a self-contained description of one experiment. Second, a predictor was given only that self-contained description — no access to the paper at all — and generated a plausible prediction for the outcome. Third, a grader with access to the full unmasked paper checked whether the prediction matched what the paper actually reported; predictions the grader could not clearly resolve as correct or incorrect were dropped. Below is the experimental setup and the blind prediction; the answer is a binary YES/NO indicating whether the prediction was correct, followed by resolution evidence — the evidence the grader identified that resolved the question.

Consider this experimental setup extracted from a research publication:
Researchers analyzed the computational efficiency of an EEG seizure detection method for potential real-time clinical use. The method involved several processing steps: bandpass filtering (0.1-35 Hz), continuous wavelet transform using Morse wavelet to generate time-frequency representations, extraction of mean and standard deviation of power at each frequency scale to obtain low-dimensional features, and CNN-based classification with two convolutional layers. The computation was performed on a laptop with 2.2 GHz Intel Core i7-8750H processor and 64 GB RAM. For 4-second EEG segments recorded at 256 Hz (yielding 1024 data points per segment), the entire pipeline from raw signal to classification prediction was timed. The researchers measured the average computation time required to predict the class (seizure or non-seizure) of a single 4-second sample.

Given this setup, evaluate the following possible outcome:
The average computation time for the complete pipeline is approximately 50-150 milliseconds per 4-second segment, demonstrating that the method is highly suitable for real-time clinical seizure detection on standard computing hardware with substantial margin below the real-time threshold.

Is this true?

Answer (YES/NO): NO